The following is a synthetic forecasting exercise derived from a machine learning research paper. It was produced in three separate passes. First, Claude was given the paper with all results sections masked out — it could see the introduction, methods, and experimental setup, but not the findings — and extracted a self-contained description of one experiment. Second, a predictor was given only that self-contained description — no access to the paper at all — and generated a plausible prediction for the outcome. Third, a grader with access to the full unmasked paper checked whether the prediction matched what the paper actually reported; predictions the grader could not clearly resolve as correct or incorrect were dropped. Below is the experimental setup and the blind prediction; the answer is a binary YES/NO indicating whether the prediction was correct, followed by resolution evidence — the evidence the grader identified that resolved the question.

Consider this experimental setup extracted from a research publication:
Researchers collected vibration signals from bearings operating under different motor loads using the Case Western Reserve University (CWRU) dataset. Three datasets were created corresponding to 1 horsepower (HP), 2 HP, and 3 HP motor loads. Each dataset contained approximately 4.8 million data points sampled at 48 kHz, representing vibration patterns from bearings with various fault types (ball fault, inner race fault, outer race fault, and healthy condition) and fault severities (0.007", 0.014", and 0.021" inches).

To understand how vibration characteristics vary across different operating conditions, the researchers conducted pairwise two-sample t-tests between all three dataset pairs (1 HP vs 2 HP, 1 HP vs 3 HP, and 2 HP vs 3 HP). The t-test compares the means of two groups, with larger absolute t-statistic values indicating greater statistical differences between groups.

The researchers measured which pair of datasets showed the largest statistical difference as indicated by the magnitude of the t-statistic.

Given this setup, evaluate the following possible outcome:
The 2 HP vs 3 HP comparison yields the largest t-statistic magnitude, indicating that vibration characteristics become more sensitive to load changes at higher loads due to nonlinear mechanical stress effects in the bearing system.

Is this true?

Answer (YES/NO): NO